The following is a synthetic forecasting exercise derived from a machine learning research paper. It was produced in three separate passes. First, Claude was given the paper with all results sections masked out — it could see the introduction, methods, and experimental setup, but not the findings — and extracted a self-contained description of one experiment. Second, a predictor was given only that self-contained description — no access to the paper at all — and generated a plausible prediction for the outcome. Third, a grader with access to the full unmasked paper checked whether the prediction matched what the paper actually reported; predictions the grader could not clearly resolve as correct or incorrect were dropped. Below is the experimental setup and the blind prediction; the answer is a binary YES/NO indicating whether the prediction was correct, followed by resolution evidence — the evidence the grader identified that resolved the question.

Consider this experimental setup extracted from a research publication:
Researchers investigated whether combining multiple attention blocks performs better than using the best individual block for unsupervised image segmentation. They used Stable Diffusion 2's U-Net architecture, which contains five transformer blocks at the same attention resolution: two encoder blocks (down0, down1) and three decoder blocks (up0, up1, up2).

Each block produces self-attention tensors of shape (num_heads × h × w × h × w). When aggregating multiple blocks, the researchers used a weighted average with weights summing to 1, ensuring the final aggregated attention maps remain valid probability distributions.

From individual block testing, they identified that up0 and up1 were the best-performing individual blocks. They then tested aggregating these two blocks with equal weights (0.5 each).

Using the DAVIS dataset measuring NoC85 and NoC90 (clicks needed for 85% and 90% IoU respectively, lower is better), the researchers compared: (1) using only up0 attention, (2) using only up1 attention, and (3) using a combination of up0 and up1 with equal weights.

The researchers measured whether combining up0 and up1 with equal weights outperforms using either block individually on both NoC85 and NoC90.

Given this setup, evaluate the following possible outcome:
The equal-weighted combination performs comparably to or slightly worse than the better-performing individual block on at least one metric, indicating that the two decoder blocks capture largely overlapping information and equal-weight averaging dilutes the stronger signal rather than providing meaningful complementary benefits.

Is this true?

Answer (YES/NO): NO